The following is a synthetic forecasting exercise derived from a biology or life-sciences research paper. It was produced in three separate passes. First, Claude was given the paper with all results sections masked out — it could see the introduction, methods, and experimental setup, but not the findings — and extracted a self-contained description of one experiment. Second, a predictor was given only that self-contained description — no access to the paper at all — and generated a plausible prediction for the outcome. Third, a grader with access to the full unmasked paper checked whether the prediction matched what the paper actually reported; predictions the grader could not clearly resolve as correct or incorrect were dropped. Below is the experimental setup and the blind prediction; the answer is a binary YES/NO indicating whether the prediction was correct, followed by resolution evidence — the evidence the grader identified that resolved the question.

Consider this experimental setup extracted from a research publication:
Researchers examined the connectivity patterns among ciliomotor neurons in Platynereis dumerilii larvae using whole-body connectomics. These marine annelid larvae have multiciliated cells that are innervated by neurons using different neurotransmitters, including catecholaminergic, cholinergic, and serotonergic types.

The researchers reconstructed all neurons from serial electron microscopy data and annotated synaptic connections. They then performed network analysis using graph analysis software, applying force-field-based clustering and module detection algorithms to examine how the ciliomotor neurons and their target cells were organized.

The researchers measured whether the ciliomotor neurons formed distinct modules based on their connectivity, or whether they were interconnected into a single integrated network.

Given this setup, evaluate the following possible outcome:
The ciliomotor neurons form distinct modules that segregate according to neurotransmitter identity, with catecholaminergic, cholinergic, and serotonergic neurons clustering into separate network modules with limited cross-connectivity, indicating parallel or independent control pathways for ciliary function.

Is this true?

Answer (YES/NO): NO